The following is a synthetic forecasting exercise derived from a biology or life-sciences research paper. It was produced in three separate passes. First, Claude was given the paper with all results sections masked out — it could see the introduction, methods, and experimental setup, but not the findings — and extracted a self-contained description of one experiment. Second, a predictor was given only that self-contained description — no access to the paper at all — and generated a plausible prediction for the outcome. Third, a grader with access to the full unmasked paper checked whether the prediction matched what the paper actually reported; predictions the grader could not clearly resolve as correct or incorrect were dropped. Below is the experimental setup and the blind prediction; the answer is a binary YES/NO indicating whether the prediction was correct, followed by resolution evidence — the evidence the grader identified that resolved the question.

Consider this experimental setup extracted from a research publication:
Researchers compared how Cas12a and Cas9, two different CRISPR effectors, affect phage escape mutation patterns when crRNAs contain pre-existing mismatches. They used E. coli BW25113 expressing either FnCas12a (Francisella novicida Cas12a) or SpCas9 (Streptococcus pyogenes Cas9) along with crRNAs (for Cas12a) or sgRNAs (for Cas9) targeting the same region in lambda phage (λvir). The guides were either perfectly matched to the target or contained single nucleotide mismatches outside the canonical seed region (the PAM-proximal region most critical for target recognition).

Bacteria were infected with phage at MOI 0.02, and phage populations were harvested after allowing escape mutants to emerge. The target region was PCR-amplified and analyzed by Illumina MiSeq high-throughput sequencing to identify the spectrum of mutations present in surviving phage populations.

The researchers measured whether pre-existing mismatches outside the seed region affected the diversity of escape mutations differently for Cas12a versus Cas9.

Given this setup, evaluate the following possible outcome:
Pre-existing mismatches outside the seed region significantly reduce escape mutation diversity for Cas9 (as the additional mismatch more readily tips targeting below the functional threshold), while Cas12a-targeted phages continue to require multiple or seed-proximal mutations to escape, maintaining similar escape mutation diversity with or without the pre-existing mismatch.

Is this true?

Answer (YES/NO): NO